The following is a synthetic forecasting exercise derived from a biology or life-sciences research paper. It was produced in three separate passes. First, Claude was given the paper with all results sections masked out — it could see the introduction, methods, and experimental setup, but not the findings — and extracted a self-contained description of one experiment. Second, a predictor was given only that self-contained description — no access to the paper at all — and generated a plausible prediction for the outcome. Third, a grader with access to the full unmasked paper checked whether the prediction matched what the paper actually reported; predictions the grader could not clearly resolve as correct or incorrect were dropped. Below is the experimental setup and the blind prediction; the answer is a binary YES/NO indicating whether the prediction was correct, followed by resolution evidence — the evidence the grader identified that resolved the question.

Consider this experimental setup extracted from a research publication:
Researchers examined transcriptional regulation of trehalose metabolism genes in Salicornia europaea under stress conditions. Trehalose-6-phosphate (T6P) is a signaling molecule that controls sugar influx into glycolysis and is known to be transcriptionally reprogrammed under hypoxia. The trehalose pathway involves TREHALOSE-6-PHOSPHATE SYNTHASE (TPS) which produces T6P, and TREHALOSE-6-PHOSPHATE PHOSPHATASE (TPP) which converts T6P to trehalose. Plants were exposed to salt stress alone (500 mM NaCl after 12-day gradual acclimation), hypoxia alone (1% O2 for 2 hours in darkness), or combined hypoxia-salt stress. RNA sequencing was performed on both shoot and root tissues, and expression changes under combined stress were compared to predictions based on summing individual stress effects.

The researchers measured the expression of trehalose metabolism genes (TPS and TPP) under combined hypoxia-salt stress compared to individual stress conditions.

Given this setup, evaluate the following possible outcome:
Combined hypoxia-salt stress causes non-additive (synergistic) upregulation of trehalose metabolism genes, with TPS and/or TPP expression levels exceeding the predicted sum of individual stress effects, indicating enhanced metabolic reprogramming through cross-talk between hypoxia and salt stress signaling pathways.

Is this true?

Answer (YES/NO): NO